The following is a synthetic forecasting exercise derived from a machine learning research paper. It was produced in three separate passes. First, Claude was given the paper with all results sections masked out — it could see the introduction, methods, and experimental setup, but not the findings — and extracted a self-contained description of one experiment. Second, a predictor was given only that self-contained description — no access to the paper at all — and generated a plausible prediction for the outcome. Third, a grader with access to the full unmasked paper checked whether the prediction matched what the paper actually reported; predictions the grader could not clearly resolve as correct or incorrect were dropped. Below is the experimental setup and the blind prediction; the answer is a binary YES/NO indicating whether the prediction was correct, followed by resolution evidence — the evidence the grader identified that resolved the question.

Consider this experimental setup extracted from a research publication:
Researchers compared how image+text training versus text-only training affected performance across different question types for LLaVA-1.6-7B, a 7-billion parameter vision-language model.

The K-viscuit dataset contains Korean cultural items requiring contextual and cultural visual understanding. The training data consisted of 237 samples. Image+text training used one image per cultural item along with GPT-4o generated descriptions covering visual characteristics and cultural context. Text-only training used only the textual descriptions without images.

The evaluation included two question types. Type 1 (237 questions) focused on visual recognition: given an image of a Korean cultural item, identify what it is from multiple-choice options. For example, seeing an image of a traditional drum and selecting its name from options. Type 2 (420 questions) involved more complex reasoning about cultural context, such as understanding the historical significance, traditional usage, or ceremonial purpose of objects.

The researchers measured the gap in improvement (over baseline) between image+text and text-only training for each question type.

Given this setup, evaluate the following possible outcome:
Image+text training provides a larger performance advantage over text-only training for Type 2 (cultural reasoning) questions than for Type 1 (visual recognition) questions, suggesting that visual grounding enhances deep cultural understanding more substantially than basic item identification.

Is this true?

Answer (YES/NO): NO